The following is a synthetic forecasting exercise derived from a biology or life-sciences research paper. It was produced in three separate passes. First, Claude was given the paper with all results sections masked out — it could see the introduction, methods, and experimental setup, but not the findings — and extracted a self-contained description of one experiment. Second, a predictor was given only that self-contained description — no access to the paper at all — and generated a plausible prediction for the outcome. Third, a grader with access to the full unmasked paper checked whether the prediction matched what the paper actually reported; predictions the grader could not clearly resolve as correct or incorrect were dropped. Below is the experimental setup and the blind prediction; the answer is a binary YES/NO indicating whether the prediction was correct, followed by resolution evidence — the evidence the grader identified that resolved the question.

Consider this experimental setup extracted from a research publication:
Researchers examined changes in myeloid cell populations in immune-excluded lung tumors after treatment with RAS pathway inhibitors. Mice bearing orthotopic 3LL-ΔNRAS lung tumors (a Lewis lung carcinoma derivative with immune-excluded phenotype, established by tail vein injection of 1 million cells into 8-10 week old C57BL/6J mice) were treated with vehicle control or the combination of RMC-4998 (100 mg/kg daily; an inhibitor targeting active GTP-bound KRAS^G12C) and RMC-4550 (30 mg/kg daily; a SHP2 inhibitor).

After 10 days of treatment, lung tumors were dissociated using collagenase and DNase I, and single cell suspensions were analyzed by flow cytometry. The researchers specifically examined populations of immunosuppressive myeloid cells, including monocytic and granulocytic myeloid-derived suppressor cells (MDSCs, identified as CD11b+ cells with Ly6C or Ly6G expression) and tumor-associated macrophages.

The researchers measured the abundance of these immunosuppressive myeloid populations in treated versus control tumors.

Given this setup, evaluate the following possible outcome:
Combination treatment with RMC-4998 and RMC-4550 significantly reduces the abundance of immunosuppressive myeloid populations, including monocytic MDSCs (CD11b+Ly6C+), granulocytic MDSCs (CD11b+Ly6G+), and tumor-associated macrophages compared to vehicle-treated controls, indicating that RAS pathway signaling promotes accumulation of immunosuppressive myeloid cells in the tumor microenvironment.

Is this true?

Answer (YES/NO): YES